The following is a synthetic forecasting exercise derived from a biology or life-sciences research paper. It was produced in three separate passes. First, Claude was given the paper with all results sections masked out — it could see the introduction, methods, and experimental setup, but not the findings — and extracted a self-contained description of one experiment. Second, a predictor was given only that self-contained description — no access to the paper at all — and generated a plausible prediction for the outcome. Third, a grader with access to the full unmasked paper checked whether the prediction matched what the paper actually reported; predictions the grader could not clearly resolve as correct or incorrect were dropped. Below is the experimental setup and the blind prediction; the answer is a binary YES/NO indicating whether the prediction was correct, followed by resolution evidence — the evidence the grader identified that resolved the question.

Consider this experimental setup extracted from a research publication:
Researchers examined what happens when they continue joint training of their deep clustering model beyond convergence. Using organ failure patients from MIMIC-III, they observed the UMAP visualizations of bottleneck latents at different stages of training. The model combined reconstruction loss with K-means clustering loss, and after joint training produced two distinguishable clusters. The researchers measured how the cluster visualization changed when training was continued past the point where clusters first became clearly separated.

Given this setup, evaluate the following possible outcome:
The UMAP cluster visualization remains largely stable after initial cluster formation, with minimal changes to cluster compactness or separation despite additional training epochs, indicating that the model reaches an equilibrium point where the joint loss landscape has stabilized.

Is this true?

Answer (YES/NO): NO